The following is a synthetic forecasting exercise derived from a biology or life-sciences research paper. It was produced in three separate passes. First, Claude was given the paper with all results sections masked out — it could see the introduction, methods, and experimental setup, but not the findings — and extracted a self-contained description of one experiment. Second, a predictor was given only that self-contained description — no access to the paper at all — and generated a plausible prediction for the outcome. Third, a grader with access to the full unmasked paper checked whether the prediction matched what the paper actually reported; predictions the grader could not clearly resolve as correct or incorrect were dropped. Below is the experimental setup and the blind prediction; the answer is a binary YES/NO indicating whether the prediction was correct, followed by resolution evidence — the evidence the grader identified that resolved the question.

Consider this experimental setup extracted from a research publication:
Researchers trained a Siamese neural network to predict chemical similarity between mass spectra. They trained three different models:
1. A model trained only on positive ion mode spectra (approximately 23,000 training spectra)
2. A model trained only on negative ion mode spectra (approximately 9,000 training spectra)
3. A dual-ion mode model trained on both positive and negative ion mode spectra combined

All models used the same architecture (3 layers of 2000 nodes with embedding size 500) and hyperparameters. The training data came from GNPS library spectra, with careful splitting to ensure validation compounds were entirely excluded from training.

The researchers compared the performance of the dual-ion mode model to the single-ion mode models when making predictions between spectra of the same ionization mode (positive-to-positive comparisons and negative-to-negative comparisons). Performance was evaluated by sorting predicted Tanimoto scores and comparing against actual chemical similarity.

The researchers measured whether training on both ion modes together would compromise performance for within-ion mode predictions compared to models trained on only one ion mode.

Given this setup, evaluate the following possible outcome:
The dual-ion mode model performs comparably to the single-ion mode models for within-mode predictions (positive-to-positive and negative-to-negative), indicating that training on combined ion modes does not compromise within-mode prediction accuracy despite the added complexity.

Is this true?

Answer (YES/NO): YES